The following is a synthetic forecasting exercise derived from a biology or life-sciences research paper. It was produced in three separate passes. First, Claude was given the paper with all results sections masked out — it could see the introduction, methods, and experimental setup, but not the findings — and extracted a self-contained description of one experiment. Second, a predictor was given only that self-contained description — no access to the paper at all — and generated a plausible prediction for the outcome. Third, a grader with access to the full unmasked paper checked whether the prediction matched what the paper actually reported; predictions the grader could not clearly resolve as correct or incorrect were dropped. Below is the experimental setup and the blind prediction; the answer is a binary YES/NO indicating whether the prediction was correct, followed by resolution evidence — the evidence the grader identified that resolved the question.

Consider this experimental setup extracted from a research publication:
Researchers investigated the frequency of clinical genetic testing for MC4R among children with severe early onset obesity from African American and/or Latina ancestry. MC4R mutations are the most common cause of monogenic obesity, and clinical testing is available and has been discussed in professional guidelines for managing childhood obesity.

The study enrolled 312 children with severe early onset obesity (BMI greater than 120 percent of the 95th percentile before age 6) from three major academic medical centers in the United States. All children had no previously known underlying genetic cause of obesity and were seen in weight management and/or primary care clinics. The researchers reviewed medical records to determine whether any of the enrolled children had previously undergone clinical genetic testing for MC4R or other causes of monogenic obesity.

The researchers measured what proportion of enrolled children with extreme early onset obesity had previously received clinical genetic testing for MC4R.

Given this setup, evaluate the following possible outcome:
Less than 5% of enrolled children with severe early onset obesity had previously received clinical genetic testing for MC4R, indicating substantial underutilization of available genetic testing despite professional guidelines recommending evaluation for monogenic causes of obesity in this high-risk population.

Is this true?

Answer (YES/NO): YES